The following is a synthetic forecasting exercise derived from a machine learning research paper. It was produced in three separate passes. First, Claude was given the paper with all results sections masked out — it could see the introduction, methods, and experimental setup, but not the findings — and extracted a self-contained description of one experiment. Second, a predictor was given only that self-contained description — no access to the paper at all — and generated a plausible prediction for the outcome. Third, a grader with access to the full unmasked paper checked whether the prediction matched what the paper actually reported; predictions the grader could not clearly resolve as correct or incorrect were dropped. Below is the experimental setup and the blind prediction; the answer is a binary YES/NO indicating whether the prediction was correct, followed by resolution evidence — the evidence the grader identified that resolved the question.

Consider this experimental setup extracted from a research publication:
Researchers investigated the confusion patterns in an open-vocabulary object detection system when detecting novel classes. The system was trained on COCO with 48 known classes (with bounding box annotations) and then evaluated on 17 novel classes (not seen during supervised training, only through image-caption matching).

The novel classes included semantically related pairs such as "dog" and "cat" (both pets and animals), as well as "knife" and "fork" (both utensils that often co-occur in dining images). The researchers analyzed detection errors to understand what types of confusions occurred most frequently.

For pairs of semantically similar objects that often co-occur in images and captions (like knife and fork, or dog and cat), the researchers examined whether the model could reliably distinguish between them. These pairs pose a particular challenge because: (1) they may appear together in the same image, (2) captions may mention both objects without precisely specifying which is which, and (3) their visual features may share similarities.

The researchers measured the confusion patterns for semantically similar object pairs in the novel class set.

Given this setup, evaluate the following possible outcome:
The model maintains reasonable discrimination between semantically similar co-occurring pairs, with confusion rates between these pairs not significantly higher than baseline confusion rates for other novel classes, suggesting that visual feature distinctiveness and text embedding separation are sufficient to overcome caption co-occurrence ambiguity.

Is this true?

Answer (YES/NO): NO